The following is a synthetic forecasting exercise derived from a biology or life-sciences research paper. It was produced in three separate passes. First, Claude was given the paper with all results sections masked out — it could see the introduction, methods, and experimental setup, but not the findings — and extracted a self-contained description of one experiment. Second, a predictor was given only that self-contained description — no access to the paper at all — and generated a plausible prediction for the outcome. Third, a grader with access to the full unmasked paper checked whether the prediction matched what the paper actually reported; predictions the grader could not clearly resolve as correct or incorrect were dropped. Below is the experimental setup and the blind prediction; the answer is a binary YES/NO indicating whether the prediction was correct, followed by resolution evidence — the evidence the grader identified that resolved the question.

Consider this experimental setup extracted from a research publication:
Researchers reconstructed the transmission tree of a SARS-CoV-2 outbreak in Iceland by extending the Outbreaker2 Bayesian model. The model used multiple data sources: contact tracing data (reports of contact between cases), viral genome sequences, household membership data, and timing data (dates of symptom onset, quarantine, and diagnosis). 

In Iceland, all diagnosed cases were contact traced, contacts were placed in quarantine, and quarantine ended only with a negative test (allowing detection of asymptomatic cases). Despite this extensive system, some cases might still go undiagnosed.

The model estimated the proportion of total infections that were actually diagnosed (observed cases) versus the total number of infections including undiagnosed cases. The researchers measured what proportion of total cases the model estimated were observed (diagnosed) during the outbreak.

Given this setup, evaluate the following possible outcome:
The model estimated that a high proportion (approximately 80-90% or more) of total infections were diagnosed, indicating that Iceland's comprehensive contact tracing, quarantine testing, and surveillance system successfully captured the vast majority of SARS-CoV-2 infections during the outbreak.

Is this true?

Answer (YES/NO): YES